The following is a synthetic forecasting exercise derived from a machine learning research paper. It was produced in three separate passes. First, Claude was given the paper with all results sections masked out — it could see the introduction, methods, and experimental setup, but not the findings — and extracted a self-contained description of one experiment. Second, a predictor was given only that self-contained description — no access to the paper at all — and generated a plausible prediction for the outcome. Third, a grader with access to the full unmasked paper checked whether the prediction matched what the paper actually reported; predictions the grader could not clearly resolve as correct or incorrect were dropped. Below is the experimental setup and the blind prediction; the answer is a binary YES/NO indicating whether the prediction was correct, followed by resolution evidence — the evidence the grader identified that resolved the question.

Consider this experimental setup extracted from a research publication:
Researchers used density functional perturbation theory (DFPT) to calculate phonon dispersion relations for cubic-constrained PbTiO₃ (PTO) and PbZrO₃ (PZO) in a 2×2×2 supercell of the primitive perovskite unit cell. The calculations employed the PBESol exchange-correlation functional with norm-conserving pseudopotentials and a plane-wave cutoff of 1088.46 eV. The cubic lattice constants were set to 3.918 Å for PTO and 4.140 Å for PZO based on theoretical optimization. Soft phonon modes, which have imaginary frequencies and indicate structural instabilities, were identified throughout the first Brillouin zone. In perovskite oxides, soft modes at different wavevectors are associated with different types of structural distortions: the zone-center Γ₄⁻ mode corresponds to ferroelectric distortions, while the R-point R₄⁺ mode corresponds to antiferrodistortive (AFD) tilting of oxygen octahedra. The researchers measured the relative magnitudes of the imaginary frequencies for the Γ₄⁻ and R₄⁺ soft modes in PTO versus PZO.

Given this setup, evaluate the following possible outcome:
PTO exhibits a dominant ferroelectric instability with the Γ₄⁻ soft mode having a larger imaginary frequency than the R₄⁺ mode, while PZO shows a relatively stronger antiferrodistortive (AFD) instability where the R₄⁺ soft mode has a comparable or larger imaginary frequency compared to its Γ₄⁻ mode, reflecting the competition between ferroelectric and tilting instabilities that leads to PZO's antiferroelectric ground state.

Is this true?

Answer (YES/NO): YES